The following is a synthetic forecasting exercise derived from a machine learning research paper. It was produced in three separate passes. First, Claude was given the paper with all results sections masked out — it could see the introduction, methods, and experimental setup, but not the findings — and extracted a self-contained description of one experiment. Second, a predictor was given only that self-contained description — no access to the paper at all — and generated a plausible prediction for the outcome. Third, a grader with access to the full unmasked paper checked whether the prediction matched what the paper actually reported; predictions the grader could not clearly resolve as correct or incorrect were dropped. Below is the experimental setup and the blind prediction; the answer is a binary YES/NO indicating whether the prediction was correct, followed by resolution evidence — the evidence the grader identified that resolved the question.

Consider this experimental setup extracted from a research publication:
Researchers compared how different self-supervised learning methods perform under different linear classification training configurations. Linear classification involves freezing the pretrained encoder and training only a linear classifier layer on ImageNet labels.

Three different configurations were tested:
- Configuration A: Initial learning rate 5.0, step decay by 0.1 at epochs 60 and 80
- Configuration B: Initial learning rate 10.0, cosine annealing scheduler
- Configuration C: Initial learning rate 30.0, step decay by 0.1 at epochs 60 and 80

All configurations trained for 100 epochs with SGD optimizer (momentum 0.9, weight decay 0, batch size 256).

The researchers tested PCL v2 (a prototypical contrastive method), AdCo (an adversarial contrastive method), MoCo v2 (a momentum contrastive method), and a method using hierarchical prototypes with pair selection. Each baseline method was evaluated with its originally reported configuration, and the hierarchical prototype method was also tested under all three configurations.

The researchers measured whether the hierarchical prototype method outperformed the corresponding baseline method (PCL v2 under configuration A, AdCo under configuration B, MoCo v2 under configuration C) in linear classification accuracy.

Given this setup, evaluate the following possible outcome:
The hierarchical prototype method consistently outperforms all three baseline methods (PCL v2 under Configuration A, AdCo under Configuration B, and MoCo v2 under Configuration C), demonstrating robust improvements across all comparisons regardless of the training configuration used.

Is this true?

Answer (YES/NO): NO